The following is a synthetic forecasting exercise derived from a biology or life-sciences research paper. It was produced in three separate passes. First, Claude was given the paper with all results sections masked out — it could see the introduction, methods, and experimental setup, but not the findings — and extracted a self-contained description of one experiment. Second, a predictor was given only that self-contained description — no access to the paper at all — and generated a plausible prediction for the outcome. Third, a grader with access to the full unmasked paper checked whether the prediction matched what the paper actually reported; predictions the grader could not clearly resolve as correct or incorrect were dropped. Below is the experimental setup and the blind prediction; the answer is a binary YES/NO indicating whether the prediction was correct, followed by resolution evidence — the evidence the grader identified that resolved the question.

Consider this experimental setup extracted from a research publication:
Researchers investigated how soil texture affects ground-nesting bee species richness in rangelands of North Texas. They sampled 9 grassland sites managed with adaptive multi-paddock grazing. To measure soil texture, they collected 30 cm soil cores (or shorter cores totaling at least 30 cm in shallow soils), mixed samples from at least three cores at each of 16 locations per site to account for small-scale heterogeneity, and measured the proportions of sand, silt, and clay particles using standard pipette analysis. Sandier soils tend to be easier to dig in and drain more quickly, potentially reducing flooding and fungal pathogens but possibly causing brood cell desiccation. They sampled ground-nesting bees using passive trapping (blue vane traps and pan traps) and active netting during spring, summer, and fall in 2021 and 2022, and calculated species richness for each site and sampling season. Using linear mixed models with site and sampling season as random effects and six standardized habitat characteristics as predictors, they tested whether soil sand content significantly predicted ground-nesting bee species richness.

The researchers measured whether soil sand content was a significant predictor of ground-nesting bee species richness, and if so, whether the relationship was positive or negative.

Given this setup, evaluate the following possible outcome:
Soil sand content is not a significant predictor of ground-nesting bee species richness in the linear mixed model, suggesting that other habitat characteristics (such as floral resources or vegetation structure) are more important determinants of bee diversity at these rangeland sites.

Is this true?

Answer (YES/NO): NO